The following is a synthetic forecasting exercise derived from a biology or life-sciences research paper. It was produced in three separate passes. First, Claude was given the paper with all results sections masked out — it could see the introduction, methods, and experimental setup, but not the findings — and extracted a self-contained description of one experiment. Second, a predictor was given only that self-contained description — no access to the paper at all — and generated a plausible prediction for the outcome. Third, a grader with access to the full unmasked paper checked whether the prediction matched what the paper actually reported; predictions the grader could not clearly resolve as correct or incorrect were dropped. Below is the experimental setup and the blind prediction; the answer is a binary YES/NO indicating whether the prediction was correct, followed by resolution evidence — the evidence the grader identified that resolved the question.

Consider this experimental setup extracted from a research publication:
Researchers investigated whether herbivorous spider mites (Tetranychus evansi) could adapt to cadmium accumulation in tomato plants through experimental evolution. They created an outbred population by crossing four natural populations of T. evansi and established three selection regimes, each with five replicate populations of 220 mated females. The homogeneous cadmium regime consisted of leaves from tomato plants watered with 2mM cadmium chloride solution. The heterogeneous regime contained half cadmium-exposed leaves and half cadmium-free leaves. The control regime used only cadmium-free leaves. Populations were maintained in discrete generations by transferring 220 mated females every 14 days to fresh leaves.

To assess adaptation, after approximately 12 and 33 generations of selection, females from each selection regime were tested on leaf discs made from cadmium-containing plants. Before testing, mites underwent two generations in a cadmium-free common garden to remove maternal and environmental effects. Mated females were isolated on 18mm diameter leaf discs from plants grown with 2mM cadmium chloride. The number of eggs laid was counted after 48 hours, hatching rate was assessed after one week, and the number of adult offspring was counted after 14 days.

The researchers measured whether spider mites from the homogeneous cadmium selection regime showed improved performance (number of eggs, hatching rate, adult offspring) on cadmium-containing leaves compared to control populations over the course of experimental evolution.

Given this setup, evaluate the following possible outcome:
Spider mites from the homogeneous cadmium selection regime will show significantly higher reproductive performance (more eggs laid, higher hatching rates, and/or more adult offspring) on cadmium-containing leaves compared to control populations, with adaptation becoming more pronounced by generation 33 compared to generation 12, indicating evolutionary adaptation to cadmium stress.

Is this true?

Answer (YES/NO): NO